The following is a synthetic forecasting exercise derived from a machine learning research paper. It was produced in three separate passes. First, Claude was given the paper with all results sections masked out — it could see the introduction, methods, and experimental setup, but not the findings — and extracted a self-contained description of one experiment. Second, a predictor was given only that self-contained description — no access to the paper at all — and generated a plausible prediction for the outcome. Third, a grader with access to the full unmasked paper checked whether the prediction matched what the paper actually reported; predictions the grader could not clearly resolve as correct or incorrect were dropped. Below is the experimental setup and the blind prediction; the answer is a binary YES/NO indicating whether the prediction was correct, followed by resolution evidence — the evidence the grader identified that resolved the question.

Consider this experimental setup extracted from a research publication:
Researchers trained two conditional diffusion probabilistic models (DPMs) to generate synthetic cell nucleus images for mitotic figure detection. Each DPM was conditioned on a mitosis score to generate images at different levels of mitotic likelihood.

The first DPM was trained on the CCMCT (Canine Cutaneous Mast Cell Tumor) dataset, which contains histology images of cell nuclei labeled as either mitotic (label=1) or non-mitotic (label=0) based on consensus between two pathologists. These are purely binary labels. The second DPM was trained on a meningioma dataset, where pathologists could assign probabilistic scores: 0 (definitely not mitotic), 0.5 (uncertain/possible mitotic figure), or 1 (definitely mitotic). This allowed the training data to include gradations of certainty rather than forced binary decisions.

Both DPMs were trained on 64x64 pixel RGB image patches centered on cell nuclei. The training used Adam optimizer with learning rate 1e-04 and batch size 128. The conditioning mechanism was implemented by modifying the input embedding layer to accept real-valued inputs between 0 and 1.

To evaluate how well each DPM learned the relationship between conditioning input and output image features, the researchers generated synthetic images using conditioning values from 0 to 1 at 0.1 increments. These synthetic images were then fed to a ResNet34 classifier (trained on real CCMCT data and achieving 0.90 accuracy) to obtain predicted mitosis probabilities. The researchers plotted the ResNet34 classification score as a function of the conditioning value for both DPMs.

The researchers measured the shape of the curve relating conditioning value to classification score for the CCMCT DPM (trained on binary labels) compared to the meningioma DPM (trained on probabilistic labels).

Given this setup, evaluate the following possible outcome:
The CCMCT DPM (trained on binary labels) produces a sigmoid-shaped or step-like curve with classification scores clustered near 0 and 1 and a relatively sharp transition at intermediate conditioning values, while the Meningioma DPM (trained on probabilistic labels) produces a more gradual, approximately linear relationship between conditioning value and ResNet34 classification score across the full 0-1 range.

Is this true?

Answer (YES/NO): YES